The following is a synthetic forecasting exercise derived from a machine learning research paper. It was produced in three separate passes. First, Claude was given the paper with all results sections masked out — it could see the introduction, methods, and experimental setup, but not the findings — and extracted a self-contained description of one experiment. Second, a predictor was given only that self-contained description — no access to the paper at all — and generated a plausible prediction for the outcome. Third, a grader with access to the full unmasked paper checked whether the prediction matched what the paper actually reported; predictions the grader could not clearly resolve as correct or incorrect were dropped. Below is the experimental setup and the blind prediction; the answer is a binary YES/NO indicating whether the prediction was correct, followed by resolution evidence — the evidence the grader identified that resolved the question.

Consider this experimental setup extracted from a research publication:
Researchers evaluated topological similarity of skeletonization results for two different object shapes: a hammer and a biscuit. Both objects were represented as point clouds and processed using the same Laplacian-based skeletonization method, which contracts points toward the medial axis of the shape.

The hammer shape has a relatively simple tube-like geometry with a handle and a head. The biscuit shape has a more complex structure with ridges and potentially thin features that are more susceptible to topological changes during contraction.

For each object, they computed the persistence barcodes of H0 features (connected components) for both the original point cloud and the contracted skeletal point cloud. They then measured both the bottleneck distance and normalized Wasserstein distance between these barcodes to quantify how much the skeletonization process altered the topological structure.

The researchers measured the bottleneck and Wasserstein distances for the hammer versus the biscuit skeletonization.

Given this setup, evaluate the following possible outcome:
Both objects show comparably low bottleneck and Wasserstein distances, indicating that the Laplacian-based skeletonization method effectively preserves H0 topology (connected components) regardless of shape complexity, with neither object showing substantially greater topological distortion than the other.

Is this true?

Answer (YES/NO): NO